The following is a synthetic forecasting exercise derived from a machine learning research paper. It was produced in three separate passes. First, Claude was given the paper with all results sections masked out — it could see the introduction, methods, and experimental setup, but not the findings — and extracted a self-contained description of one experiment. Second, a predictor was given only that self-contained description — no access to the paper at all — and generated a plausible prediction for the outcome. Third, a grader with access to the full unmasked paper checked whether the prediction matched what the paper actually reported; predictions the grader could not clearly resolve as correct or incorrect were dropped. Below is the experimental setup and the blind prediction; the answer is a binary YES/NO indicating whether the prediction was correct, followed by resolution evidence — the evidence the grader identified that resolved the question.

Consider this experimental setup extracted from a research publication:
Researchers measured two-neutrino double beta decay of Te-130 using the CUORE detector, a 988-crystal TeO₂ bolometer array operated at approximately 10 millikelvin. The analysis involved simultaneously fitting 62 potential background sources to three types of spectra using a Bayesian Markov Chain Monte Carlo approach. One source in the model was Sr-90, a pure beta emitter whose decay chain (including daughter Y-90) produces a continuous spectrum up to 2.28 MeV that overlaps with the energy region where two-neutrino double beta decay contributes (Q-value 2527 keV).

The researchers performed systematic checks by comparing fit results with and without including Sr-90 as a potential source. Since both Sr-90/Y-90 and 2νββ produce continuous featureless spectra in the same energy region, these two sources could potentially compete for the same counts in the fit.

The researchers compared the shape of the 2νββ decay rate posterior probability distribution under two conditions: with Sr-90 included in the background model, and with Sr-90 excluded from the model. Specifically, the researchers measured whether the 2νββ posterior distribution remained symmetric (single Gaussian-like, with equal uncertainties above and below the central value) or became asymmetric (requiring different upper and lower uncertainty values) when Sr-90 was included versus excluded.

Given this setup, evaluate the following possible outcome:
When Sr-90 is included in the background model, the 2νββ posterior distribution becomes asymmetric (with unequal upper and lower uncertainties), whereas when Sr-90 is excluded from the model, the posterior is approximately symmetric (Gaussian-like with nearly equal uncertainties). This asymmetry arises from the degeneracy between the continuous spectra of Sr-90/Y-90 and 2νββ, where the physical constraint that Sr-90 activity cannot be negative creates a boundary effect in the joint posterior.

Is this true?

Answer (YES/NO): YES